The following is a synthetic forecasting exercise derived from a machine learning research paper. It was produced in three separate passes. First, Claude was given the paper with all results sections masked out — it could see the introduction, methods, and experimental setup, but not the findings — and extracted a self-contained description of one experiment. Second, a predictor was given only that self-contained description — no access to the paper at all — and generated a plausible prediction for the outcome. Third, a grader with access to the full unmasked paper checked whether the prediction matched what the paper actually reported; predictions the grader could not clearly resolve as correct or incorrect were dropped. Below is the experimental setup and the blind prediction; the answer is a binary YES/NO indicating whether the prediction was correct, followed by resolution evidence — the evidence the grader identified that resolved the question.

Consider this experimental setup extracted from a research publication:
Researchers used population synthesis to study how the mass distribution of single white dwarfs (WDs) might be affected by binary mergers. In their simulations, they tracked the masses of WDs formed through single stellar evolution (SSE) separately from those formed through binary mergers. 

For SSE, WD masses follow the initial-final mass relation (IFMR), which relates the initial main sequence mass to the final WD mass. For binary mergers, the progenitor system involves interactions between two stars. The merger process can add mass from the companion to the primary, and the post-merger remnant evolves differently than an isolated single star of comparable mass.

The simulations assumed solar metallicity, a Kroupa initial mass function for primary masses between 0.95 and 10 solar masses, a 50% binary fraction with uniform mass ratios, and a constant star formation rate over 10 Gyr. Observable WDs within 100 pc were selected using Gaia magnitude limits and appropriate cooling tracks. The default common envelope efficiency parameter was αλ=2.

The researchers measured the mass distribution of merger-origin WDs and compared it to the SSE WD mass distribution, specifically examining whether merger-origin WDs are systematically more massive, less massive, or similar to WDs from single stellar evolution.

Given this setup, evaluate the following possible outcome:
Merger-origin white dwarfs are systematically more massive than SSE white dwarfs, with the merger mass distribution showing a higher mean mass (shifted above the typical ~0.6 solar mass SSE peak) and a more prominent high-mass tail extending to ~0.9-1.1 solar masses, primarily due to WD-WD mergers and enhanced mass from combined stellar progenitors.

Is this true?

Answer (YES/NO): NO